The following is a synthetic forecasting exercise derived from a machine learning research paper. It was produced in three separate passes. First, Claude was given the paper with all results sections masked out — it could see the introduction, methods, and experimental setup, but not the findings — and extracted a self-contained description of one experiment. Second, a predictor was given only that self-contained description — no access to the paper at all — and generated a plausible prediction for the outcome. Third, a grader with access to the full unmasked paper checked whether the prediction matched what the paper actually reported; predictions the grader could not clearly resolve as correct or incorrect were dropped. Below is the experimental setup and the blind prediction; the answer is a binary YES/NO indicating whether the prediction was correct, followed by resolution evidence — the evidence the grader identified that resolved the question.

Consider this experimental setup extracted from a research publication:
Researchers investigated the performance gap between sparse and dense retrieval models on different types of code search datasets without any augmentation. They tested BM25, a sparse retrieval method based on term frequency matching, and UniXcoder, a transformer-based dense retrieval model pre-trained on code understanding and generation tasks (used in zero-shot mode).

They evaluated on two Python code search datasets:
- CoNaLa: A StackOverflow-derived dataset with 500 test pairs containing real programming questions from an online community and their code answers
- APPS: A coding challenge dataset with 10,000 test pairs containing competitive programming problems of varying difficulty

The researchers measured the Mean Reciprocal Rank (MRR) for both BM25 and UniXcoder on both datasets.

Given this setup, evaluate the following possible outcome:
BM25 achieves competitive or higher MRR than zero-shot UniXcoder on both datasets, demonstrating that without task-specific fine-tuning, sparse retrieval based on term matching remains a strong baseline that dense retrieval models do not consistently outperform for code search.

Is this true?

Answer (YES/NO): NO